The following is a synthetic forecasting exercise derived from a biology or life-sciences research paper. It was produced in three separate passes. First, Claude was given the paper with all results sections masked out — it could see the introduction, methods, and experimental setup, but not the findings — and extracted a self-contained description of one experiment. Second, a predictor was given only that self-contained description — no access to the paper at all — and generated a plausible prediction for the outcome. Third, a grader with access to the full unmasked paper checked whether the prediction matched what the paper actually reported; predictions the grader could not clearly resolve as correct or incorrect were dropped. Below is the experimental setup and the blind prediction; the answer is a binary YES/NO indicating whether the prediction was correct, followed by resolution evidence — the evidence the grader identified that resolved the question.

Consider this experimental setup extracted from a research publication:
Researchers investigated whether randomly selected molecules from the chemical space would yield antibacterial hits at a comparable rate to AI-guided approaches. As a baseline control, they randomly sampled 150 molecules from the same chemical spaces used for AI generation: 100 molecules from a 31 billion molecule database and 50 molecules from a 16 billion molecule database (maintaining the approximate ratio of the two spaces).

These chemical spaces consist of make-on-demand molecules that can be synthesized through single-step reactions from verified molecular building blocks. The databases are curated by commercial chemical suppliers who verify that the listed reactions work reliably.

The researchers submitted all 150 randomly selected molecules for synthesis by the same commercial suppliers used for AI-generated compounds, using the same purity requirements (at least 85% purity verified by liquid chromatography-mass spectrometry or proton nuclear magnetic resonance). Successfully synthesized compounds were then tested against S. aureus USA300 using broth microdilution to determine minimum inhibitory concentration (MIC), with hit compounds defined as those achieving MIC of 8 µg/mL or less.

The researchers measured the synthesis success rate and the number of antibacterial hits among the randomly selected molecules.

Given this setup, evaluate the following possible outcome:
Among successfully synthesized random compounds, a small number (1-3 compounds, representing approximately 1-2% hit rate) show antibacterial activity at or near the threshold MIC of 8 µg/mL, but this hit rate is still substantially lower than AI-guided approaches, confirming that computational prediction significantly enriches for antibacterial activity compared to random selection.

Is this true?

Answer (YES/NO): NO